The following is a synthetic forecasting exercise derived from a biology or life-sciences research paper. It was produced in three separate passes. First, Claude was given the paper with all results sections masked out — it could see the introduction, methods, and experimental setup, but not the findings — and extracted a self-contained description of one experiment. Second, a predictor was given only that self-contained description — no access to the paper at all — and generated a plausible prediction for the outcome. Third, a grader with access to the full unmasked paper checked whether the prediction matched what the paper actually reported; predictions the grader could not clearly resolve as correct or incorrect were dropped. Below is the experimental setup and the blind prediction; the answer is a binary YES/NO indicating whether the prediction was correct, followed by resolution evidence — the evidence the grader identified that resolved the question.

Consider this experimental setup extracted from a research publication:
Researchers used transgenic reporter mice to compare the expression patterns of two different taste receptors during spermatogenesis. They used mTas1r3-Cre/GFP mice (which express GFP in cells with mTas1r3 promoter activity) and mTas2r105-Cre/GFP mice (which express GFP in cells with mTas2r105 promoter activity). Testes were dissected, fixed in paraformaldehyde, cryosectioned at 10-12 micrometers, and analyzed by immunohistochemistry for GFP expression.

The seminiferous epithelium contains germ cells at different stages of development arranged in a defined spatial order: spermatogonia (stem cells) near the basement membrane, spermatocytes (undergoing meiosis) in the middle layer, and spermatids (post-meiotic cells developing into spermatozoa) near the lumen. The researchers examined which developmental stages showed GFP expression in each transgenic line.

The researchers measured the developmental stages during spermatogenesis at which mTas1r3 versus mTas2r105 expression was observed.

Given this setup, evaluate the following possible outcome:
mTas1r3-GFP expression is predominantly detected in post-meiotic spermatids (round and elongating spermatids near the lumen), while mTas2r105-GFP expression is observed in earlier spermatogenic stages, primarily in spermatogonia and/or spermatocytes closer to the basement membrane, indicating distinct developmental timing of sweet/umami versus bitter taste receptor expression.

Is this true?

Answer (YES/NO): NO